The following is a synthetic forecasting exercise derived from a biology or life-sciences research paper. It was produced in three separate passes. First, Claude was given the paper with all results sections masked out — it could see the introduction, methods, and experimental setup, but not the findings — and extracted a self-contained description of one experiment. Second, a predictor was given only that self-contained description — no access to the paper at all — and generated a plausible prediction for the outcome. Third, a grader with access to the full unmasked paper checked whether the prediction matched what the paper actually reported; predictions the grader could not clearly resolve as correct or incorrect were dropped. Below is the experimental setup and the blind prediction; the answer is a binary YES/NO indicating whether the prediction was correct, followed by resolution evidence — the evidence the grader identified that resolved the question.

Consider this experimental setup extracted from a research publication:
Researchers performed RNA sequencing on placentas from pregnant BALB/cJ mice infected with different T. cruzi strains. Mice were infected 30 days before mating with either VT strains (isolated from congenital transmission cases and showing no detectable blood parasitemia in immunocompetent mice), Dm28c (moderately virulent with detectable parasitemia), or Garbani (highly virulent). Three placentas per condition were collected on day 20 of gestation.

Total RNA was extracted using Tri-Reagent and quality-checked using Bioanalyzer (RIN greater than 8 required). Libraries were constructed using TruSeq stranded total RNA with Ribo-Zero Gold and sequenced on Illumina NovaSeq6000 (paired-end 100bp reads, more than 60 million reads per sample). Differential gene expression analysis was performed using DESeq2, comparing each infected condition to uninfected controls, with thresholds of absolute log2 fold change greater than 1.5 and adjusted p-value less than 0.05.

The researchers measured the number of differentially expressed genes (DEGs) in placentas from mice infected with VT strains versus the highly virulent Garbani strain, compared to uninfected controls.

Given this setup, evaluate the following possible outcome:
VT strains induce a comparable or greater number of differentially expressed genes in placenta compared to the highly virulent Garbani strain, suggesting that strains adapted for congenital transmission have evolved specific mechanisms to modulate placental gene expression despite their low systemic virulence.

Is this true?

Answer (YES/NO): NO